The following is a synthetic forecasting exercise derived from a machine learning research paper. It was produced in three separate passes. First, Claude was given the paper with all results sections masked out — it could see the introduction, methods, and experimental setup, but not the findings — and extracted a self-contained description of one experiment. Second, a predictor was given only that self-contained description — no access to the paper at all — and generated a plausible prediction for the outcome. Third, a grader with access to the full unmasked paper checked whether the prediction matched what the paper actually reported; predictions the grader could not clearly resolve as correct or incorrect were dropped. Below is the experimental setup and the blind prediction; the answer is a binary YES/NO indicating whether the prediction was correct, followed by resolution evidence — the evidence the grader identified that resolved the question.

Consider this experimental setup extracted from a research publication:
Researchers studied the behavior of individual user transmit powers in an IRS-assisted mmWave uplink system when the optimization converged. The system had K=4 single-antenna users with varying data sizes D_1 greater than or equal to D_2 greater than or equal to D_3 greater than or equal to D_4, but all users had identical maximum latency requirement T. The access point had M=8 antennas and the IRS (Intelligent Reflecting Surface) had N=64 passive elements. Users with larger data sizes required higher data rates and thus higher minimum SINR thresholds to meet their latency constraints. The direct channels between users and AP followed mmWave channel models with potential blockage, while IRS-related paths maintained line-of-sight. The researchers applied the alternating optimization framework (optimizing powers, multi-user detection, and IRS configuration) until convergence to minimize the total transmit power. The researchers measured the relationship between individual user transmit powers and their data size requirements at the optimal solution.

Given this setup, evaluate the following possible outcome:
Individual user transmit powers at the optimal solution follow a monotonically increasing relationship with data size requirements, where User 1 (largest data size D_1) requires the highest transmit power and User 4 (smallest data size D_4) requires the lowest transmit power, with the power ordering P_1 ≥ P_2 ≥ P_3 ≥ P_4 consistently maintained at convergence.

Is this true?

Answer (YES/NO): NO